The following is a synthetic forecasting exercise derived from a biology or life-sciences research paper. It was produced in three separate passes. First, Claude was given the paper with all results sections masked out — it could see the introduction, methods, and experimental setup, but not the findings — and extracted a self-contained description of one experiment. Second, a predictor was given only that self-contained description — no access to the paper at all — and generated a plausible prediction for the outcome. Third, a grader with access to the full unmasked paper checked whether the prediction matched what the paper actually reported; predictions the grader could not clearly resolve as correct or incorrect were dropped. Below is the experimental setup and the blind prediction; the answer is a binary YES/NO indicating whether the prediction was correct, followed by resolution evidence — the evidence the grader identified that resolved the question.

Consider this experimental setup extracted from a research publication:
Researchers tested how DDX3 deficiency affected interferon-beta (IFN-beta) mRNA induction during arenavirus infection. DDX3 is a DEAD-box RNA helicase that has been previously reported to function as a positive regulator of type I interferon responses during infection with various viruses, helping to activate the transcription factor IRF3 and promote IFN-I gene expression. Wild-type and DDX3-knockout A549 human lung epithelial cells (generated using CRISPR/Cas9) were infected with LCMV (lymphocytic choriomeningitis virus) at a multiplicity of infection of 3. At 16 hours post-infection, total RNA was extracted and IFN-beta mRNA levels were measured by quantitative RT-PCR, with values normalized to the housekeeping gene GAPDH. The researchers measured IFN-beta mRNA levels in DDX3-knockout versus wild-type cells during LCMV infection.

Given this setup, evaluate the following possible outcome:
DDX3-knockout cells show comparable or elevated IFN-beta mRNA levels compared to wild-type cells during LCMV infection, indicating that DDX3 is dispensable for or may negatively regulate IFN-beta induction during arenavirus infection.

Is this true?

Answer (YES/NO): YES